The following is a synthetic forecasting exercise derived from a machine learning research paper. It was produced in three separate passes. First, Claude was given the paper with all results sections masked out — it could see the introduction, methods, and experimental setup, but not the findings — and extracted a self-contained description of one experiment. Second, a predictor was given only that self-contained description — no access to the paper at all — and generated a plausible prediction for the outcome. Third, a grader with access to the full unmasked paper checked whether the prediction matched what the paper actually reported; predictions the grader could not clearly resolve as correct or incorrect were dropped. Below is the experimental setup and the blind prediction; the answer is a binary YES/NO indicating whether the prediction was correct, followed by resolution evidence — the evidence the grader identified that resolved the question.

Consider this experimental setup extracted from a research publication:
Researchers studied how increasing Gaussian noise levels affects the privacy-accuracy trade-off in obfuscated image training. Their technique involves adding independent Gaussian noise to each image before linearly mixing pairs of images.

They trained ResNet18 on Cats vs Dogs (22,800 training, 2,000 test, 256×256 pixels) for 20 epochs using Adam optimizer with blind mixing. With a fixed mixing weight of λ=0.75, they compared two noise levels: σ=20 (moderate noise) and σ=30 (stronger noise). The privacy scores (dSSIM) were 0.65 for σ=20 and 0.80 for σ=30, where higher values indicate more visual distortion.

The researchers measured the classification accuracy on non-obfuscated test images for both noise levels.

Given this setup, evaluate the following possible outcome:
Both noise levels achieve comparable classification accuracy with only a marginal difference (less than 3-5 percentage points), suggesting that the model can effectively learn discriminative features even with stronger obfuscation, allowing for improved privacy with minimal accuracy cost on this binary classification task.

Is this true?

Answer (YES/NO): NO